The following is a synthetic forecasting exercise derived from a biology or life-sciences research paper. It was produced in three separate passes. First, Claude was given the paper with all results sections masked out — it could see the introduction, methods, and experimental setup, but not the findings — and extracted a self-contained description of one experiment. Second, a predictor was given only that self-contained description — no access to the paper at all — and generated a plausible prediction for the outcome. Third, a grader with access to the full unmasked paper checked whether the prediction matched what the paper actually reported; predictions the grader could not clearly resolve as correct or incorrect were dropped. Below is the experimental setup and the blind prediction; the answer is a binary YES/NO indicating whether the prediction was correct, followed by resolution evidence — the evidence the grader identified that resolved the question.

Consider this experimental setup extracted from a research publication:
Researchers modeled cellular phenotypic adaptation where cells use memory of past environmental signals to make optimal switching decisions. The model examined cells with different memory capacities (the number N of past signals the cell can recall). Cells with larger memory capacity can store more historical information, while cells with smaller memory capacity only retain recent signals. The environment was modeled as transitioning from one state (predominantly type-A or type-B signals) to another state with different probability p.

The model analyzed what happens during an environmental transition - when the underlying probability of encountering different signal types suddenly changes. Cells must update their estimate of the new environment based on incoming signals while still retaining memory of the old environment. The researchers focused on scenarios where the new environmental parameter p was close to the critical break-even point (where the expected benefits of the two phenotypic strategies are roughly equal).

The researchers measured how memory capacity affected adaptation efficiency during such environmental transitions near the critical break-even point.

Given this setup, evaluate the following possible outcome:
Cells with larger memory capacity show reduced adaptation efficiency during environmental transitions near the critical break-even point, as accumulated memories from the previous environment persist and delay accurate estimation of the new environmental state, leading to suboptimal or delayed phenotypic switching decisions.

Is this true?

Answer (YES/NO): NO